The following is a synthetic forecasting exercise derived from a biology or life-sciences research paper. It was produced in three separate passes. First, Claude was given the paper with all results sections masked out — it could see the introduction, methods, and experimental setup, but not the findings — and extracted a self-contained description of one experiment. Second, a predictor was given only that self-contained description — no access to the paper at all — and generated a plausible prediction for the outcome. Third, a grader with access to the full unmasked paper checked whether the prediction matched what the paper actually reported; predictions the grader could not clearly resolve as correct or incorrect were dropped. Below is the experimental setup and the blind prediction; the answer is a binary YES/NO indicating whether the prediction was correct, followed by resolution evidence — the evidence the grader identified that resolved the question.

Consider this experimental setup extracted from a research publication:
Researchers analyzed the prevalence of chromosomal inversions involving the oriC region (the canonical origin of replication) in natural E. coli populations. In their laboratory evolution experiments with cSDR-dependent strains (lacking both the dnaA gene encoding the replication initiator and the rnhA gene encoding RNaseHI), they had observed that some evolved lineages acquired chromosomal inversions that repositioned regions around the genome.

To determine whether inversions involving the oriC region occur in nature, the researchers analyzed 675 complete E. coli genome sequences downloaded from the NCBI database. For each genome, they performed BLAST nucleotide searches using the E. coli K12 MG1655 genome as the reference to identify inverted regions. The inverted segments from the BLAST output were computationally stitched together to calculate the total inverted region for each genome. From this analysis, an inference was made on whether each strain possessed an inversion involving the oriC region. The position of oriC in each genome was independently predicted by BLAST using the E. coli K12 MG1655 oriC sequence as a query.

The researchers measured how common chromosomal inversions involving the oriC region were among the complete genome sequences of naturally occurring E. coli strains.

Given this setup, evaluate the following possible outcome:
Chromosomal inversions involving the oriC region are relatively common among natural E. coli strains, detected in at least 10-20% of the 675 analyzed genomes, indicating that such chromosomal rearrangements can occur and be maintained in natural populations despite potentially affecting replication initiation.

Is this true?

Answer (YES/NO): NO